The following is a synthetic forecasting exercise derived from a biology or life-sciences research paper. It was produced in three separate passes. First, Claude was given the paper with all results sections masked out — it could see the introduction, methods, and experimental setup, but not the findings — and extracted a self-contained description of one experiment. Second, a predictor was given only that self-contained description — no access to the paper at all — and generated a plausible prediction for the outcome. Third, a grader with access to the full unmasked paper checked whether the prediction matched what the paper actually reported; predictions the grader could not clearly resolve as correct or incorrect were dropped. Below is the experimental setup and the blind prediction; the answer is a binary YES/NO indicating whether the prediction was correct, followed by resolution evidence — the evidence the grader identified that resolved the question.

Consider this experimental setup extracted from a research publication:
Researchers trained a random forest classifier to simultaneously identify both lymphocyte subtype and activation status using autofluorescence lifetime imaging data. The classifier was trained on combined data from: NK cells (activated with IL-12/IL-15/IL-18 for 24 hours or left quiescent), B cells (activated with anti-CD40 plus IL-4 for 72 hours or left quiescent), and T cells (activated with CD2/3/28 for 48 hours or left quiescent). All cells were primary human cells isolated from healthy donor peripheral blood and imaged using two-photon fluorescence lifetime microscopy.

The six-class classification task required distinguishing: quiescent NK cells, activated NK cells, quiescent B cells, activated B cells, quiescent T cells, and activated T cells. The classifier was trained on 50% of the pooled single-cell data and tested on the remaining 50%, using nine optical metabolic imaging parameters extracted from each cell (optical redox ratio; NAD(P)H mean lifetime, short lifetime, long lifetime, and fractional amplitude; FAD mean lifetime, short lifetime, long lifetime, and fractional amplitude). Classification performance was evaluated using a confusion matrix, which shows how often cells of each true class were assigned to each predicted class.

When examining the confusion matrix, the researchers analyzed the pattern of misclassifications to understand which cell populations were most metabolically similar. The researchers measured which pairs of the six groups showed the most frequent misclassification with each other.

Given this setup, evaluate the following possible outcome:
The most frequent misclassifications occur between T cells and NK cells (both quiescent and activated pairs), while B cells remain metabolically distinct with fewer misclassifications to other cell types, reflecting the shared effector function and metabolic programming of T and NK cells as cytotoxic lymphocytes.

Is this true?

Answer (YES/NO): NO